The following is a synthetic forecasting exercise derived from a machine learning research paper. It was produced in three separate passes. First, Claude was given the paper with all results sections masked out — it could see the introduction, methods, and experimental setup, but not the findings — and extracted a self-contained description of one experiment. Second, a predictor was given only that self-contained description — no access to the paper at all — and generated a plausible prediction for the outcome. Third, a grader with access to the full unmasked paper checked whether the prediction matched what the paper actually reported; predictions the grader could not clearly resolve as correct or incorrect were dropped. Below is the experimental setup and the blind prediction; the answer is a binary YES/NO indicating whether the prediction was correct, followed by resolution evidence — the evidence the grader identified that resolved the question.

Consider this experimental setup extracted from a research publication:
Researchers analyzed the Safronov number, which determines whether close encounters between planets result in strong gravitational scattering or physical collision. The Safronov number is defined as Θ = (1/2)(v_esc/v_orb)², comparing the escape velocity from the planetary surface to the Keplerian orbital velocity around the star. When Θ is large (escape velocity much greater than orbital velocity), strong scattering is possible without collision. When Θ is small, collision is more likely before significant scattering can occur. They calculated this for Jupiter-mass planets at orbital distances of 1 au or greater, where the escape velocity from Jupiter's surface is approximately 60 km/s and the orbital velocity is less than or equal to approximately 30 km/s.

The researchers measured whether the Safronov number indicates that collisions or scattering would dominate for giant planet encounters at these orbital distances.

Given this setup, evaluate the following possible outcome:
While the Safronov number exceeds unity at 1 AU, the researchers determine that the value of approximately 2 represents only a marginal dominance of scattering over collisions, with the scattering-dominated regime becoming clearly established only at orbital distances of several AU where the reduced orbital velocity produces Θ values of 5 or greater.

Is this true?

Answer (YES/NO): NO